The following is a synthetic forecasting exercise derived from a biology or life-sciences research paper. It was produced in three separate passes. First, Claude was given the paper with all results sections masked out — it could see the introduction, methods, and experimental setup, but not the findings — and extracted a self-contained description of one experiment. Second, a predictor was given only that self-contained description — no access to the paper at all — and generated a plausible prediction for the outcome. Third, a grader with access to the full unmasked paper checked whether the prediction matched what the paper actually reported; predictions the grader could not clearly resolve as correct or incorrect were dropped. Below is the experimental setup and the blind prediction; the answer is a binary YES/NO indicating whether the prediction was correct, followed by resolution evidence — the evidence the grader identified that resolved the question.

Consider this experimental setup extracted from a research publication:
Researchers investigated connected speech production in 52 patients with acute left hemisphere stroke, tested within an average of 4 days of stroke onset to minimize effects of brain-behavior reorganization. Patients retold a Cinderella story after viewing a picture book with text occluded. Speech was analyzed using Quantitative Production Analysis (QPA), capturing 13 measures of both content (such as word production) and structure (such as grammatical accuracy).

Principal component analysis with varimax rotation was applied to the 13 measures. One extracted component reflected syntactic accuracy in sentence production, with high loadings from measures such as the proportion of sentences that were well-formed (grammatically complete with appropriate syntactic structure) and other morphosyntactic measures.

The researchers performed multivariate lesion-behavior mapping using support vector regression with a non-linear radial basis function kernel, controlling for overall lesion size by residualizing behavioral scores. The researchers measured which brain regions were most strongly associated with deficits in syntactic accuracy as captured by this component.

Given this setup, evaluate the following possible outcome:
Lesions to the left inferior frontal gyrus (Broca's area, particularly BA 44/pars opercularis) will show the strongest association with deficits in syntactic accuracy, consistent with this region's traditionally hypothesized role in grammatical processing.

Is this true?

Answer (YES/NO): YES